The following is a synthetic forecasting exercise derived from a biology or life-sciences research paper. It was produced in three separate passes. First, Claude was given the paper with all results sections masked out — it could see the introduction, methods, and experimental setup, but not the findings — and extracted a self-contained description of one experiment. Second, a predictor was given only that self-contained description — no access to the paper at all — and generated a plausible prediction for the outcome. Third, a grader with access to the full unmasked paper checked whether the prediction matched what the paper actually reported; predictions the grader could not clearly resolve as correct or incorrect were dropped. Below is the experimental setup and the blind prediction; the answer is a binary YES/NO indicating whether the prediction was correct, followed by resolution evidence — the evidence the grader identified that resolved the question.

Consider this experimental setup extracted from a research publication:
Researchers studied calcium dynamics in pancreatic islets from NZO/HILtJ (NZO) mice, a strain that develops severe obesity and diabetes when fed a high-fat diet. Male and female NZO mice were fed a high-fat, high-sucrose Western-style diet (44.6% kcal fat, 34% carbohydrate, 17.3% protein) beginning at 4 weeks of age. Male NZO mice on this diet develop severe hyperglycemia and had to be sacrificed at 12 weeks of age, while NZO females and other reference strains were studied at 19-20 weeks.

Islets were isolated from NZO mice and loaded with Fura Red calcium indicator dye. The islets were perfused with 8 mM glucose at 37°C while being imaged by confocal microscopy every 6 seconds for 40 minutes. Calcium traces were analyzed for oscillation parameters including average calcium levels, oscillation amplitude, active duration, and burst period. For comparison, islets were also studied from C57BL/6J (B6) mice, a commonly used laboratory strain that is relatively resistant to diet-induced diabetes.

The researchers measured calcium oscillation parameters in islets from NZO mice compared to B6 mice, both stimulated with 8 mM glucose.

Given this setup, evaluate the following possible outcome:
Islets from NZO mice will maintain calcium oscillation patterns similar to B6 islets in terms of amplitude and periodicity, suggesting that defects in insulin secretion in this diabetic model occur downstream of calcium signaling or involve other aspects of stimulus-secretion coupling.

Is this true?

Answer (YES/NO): NO